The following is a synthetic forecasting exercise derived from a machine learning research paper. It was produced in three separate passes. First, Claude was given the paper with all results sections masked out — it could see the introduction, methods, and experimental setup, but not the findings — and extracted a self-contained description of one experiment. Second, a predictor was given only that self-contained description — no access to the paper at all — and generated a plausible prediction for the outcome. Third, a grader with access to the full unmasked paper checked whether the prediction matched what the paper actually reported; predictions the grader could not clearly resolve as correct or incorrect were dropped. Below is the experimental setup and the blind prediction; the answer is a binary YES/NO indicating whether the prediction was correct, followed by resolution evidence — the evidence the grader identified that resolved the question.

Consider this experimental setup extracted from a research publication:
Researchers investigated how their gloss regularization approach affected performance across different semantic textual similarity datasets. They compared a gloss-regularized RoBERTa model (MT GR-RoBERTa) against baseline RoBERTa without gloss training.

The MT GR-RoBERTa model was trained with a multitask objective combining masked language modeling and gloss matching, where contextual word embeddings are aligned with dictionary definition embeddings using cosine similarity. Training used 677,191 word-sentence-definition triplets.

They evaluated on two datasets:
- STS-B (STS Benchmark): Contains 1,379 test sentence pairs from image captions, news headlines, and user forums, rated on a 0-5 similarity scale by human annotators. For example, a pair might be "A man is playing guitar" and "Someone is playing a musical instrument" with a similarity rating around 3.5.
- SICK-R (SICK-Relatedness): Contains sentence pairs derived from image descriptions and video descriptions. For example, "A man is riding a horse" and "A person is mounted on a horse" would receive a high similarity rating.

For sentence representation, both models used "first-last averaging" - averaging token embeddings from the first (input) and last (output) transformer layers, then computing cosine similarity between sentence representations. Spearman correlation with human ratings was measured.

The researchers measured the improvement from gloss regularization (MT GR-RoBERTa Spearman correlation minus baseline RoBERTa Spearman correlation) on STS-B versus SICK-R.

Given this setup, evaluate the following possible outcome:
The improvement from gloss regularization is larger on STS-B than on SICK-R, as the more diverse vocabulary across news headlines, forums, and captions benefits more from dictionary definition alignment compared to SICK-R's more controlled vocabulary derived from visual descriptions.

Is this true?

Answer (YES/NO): YES